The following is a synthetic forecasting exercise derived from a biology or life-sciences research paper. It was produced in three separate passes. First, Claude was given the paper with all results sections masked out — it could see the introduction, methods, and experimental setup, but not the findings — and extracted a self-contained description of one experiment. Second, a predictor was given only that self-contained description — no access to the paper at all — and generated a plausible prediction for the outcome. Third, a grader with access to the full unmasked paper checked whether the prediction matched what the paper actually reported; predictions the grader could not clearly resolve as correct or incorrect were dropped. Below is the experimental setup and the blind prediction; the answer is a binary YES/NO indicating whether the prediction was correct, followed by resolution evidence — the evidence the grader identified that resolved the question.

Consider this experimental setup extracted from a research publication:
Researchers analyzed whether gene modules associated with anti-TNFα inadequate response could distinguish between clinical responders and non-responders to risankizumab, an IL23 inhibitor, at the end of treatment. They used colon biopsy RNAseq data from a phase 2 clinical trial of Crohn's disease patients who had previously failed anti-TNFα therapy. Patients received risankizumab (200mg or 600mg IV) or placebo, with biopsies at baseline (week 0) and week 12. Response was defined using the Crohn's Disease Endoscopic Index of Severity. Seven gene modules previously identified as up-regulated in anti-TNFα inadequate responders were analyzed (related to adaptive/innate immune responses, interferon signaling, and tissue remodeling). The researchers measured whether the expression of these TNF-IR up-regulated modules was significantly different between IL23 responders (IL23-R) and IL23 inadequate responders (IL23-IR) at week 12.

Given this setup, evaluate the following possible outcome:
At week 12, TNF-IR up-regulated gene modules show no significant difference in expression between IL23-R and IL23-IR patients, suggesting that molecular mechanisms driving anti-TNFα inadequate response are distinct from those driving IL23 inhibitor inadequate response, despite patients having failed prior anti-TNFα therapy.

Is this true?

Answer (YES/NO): NO